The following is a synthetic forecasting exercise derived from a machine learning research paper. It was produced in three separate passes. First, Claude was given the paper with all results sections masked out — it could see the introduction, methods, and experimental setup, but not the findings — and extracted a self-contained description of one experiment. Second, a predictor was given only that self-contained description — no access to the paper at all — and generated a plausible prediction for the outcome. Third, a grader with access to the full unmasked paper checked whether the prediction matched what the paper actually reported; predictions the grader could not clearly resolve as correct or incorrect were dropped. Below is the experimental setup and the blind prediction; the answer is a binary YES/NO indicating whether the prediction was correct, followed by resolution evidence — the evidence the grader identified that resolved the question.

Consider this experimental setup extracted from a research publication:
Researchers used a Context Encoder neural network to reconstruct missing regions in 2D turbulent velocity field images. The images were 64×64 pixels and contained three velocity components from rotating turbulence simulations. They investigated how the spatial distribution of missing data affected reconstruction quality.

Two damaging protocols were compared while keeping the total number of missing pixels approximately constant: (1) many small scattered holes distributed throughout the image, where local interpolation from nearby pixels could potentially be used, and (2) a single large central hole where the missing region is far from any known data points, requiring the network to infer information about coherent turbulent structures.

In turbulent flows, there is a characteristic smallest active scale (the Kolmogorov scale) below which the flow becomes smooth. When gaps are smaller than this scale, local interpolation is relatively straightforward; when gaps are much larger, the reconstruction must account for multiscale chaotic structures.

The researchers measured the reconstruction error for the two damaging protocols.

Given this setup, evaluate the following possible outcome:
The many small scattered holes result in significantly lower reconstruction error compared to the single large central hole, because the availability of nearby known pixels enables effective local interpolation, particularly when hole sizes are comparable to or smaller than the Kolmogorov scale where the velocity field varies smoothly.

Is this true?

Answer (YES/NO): YES